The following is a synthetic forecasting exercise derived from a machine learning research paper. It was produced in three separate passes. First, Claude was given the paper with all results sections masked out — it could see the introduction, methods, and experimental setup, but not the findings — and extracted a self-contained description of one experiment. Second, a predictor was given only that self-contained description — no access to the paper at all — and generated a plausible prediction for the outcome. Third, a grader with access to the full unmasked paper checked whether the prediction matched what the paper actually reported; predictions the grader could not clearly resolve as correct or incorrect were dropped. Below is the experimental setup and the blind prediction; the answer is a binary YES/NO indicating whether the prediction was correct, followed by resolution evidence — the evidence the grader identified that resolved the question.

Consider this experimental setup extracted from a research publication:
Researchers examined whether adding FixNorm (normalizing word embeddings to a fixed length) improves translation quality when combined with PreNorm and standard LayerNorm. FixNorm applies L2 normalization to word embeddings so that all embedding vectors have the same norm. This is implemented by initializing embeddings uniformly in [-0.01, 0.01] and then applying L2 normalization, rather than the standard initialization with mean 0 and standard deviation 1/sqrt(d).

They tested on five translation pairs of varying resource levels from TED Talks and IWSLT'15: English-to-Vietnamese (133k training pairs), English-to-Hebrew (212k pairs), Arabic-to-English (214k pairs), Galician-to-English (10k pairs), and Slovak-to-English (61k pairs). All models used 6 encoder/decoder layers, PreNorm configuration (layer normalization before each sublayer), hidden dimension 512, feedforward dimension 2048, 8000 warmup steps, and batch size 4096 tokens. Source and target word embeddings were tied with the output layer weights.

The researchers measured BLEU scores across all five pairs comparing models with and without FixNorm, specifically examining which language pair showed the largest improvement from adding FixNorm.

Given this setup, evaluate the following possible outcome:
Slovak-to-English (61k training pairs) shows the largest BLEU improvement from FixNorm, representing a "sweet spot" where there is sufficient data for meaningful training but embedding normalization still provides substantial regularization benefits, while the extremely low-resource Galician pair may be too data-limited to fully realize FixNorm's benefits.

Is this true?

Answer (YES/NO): NO